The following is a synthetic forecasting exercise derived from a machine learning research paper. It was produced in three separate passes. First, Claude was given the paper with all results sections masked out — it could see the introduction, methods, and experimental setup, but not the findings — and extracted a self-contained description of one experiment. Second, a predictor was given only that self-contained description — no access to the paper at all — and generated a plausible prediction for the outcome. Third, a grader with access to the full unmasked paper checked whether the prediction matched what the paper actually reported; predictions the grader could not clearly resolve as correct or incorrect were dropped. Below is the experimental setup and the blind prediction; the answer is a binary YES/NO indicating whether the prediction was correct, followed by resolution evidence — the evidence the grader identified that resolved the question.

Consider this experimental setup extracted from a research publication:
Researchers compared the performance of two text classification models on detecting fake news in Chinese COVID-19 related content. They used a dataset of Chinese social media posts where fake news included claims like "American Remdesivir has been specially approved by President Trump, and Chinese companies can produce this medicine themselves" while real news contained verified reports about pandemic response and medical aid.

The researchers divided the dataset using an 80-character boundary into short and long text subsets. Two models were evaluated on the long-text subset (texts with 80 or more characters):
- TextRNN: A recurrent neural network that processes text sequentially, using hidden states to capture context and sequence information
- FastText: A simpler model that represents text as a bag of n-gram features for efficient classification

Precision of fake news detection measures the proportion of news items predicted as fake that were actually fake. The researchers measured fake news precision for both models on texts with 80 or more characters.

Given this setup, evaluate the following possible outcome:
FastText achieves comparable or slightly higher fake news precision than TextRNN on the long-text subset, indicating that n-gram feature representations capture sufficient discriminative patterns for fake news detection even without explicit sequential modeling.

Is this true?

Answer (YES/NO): NO